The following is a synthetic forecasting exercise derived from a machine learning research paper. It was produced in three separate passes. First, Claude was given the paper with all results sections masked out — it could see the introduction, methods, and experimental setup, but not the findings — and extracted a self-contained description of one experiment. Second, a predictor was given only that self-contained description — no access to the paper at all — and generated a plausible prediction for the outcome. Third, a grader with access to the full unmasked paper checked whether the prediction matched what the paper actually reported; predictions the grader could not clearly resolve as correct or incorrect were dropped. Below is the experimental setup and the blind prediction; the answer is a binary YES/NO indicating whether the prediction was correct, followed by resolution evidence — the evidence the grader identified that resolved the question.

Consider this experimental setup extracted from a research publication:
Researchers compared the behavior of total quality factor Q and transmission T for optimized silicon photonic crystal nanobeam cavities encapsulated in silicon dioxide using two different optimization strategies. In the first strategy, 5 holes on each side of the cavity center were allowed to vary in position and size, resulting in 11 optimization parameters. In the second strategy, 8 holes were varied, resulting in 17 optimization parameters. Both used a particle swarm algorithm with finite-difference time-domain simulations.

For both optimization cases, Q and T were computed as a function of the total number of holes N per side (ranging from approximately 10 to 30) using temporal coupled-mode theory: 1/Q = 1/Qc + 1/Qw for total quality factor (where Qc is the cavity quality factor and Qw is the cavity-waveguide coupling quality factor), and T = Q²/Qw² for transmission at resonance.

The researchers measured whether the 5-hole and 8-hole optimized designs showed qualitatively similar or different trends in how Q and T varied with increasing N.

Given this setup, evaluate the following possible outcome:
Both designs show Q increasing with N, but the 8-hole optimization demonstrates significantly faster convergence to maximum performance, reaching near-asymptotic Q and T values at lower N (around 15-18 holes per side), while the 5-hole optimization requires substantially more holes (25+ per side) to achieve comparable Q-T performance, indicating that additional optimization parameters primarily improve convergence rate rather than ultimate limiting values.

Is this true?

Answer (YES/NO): NO